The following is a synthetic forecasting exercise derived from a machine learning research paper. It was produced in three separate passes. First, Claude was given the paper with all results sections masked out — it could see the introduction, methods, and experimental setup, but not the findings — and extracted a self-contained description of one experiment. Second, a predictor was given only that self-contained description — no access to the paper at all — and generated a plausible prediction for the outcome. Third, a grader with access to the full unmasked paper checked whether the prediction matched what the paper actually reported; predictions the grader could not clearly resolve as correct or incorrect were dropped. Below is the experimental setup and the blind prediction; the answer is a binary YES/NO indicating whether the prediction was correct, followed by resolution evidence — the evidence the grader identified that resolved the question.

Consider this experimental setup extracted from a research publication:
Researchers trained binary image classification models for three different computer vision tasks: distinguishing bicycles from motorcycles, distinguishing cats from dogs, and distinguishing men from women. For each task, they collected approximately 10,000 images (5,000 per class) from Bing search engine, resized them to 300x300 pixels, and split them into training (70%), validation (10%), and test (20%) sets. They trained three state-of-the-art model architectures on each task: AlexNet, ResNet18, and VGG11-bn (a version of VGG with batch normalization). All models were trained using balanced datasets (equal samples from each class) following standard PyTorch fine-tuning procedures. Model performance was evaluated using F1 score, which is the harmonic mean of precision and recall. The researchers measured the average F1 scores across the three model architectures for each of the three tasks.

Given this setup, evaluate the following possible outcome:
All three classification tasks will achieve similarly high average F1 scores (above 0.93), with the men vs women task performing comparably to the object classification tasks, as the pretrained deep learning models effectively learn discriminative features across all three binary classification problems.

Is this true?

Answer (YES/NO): NO